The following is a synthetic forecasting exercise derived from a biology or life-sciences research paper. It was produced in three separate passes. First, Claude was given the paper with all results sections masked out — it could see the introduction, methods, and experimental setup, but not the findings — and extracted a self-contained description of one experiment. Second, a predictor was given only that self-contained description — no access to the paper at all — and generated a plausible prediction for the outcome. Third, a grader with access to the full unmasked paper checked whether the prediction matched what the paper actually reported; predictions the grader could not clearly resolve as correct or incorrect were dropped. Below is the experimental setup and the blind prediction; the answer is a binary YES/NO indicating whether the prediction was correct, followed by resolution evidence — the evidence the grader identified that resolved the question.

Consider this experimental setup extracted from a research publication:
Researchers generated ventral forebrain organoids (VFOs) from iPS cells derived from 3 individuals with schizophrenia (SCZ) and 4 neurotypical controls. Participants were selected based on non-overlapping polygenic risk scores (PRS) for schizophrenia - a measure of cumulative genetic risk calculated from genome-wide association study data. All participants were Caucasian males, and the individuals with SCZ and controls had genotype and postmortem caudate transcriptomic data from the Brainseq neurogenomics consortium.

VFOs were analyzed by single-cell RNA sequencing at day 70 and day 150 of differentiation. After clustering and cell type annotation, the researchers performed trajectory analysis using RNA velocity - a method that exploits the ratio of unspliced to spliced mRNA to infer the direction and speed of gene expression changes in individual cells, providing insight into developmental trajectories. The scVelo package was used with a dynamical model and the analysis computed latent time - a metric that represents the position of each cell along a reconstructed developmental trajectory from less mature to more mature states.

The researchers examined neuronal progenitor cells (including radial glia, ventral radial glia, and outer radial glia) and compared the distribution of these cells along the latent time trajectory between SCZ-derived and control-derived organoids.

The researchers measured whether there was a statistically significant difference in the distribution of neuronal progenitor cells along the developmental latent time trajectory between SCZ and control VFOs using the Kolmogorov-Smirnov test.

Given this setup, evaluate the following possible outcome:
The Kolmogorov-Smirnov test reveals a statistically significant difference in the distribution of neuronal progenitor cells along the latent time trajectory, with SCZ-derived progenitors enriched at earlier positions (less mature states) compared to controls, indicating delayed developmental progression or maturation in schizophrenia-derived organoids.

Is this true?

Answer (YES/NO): NO